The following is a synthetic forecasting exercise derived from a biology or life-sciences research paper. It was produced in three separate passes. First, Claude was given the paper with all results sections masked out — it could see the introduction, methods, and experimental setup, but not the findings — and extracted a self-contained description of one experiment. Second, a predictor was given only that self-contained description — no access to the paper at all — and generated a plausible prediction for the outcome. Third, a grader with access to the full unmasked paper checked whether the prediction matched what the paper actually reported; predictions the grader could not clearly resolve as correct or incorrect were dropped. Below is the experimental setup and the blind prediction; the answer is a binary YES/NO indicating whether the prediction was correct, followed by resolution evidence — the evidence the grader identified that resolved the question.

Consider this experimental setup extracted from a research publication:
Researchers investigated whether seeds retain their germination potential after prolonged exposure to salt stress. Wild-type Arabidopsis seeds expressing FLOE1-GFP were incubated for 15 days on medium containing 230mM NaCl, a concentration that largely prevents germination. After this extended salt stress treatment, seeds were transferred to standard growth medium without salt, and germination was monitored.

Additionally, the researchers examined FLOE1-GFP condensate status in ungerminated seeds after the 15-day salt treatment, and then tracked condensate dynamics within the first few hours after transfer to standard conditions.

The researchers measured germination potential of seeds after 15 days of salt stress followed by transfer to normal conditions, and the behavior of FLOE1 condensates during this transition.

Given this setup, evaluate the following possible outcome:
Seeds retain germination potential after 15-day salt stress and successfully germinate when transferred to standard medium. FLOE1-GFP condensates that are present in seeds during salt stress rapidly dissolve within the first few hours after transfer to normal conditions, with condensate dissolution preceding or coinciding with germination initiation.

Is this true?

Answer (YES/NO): NO